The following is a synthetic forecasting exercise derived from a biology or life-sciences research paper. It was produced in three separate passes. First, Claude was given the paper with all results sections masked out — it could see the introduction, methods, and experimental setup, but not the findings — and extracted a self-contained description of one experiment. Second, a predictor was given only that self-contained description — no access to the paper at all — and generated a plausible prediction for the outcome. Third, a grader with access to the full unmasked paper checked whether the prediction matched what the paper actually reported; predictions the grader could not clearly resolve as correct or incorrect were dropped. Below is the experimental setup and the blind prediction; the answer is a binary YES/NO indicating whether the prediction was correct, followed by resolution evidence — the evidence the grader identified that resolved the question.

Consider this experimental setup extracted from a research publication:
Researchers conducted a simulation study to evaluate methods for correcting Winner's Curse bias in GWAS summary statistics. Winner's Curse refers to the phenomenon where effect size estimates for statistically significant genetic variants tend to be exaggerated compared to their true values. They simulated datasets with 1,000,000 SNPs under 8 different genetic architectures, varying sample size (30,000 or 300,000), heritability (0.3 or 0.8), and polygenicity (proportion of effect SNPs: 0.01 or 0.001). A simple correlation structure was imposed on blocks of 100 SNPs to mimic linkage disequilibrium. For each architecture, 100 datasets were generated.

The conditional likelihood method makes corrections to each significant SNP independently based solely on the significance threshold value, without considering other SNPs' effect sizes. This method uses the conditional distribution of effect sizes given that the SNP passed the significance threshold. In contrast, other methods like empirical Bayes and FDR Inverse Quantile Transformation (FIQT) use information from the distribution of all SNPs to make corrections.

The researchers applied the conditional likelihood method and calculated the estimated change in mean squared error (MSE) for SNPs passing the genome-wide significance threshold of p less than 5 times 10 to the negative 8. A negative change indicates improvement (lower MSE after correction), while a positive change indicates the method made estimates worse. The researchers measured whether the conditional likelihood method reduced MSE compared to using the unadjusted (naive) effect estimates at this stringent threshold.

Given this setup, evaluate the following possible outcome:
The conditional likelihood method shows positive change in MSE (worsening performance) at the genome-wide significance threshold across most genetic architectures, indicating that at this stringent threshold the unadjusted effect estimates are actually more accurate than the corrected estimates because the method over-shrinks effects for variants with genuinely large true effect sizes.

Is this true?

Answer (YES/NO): NO